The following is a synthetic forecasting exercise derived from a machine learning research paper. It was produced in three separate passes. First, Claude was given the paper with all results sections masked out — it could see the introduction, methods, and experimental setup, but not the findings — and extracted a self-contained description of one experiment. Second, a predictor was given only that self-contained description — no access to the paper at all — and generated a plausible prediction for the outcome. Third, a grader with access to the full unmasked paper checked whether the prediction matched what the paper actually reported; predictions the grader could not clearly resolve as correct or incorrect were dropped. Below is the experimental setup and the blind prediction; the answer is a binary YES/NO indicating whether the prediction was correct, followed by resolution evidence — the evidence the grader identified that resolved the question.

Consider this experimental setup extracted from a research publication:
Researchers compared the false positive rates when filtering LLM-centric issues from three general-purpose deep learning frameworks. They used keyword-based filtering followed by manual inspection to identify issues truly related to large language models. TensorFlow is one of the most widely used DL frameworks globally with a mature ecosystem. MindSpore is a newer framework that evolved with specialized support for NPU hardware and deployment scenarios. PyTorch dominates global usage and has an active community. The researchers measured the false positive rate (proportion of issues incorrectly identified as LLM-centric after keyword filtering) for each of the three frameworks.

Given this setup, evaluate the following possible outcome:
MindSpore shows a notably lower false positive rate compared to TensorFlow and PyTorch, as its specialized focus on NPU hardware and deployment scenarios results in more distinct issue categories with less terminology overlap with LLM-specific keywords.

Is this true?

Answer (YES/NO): YES